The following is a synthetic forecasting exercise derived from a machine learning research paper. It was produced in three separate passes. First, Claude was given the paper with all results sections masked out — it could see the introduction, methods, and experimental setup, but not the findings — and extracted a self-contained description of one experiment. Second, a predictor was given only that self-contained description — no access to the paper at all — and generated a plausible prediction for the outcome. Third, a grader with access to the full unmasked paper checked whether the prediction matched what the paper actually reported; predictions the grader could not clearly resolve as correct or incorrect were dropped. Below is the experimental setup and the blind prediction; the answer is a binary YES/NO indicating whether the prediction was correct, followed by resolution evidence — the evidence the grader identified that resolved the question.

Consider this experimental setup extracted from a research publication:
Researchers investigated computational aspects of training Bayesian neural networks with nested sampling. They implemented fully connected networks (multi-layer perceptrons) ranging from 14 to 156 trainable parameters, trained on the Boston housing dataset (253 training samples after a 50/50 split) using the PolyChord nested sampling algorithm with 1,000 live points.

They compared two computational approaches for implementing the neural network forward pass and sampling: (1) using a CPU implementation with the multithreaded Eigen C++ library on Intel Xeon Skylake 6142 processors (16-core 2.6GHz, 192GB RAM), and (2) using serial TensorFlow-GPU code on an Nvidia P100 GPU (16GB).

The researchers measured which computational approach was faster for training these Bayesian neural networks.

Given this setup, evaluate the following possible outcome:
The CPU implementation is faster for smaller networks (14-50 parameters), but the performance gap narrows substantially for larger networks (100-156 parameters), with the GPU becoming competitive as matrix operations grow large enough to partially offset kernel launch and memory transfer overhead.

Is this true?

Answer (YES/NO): NO